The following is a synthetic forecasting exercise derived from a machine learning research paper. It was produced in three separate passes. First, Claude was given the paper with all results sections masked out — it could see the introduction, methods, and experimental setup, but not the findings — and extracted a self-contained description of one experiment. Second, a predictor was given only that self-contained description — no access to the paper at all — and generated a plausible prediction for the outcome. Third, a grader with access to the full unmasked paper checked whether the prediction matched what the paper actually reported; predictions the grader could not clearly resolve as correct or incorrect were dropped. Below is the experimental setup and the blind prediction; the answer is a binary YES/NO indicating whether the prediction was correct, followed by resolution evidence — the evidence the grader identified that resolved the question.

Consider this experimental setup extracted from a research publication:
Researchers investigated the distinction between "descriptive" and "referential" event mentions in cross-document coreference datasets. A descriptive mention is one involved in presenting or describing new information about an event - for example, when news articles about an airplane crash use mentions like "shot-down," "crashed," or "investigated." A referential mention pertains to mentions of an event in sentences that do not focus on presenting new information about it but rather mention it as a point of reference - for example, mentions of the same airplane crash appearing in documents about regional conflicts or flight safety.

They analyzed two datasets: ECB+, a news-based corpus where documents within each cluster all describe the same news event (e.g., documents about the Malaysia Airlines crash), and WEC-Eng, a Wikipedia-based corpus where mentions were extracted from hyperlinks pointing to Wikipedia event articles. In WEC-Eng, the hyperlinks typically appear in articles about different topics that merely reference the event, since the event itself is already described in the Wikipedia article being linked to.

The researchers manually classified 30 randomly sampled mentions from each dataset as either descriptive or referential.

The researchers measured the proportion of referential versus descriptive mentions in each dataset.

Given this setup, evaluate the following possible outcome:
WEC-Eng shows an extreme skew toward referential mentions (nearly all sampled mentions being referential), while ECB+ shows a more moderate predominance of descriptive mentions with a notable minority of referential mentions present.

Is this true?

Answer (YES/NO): NO